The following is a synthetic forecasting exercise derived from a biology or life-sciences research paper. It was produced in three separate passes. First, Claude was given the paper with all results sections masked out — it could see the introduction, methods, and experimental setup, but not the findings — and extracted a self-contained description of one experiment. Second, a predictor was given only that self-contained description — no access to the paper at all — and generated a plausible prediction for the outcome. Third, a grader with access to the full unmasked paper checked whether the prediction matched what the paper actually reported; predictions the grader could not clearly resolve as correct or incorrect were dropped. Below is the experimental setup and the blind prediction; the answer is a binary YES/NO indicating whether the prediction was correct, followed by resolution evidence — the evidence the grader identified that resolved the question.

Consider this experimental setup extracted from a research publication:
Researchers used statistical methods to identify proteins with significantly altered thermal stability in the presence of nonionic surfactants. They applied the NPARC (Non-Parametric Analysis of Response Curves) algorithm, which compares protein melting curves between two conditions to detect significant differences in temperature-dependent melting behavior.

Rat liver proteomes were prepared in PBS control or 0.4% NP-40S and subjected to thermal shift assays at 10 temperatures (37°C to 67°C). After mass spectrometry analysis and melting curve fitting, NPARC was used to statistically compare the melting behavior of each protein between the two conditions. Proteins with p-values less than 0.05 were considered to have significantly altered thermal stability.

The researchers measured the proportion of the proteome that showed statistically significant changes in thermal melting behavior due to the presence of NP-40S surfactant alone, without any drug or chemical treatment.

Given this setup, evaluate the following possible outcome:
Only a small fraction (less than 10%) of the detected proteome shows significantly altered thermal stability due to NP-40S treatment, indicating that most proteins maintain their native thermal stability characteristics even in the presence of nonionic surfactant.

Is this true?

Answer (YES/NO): NO